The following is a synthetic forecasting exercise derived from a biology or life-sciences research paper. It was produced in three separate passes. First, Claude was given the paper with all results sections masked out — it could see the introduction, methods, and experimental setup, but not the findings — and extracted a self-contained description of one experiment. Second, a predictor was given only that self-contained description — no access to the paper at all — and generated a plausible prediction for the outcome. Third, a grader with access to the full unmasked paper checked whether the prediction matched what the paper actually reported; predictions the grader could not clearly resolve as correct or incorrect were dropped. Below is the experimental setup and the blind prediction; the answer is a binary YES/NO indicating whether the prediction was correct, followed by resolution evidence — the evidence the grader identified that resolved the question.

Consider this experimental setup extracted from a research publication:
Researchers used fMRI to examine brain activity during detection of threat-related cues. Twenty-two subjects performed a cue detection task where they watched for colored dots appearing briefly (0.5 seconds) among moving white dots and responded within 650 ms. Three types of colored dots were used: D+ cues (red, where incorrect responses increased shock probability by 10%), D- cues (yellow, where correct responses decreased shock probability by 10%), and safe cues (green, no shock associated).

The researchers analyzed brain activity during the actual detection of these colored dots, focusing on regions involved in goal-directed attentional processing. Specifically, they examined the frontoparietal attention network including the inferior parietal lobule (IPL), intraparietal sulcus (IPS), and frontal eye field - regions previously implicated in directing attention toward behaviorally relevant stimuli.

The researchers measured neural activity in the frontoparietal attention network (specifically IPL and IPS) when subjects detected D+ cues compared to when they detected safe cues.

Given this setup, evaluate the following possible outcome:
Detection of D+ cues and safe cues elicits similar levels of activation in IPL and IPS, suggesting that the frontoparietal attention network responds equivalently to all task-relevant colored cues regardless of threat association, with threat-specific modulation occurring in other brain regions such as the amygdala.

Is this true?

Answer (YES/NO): NO